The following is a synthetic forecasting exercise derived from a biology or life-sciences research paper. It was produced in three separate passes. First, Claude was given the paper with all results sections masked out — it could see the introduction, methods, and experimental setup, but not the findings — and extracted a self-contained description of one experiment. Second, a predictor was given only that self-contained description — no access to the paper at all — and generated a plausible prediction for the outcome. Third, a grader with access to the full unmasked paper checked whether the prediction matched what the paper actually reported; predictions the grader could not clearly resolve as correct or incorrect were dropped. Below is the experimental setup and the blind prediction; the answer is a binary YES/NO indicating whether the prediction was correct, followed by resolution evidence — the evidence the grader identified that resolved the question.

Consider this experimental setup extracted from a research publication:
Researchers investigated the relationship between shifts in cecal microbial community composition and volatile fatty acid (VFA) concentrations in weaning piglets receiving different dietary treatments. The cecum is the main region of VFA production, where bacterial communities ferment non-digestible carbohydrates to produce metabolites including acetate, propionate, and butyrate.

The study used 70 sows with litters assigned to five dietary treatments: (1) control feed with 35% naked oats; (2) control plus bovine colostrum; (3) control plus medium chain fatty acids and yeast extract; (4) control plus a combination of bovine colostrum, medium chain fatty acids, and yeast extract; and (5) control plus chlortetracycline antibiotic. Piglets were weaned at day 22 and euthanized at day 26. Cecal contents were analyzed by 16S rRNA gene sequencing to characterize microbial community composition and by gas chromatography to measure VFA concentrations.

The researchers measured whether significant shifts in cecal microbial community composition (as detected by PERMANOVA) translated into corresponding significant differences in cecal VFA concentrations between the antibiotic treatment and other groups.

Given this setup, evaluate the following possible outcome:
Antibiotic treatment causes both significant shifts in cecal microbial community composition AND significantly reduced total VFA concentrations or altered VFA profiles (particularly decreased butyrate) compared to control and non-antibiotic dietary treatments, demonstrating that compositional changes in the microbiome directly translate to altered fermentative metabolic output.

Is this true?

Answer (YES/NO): NO